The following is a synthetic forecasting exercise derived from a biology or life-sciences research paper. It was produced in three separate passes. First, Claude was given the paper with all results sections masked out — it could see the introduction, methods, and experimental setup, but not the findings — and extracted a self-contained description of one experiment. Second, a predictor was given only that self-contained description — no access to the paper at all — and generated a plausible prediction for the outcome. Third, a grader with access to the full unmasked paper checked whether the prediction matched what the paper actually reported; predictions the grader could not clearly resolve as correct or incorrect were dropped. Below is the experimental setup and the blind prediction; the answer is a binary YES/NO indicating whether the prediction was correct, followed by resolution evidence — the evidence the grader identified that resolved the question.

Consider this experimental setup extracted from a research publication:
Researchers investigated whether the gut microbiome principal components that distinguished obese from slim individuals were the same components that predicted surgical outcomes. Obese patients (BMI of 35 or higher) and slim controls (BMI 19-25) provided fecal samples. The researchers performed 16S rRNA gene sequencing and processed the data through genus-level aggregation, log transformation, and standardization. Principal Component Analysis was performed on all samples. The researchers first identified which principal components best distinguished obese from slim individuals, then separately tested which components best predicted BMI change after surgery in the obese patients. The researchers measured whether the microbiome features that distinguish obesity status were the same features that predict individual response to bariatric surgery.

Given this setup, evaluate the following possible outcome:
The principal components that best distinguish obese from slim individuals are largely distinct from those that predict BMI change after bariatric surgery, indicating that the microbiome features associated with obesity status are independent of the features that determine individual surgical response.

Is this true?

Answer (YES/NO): NO